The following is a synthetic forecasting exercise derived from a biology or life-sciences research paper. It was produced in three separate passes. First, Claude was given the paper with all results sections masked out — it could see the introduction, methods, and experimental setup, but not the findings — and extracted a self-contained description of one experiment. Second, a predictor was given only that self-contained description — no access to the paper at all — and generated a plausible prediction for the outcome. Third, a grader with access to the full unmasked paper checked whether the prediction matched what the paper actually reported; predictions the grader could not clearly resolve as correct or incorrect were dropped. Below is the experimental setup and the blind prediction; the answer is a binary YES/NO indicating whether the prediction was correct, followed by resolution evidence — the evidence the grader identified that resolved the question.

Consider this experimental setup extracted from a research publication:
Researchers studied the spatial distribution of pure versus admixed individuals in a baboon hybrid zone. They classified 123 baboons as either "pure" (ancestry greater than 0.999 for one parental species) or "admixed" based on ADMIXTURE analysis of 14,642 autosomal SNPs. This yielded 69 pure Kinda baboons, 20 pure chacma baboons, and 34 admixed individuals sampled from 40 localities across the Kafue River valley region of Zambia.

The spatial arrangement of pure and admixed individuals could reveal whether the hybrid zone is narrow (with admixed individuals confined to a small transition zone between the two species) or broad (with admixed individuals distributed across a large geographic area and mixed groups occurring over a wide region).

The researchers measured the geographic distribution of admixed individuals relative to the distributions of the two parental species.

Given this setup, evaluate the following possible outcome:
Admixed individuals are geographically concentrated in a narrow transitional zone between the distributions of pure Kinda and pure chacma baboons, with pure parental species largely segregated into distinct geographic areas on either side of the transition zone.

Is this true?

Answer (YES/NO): NO